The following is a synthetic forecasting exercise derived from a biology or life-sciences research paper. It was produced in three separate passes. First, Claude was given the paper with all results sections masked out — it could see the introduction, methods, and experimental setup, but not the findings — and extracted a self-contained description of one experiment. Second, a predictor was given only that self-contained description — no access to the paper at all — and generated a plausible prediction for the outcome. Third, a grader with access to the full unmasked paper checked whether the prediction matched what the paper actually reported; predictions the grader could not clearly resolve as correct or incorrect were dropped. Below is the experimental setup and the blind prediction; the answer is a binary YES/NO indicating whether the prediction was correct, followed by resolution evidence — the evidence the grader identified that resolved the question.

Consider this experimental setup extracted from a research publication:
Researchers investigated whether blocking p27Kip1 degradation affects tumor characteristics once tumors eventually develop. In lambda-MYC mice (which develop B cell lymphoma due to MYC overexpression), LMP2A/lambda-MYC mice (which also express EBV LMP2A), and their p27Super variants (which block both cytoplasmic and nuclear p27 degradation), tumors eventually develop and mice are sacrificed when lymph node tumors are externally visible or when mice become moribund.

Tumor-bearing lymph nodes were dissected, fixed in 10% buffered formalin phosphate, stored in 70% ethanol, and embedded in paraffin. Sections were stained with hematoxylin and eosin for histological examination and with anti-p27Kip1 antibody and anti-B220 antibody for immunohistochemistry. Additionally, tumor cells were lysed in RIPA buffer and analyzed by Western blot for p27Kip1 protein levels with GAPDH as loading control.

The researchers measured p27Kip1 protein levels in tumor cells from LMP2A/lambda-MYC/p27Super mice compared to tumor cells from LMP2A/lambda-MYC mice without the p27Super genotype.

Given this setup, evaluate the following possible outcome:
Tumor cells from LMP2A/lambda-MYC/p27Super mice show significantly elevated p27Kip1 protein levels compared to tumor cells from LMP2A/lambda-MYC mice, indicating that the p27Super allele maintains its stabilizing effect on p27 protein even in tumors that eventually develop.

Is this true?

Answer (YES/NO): YES